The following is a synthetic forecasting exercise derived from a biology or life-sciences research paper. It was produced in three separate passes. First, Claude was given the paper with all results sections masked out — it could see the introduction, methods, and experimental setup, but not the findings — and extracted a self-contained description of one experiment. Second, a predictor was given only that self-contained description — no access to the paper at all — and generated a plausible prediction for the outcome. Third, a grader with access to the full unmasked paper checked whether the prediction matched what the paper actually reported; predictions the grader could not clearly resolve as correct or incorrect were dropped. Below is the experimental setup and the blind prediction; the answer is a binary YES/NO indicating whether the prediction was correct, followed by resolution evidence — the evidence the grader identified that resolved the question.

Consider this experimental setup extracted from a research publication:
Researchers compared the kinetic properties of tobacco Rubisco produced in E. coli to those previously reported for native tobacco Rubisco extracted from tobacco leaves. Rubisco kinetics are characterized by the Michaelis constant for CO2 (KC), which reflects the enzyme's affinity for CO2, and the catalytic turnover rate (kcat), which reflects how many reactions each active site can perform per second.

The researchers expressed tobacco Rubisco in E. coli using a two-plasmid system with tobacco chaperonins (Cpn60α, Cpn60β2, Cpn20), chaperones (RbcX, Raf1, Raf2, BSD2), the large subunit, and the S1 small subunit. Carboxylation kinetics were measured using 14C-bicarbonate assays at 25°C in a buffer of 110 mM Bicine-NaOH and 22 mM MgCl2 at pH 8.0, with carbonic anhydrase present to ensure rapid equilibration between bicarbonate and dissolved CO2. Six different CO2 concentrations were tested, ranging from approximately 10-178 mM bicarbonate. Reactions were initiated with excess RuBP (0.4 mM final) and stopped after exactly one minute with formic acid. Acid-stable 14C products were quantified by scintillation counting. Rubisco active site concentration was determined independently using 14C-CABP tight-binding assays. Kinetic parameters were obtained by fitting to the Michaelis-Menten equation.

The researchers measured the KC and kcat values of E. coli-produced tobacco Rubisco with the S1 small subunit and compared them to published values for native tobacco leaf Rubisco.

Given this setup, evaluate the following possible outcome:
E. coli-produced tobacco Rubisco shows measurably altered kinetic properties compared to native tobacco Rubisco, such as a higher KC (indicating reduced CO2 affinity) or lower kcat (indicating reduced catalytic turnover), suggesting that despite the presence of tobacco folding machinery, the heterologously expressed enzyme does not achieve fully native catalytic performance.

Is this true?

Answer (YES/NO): YES